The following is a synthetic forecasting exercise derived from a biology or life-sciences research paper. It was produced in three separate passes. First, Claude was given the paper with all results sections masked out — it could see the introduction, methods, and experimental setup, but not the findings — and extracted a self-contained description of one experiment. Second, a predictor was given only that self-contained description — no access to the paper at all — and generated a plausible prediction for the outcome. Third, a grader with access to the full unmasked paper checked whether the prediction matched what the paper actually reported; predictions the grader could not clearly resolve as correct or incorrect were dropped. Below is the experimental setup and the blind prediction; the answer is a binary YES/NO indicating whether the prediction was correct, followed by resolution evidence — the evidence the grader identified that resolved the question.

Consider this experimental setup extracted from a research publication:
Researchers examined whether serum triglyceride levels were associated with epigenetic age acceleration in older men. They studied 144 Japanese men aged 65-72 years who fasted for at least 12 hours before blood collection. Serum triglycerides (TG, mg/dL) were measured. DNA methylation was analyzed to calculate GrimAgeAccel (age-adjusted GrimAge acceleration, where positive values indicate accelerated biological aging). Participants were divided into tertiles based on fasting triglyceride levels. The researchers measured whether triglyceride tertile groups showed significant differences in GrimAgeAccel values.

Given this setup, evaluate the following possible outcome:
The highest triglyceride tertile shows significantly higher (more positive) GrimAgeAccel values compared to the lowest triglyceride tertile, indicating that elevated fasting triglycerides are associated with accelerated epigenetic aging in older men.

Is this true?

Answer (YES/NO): YES